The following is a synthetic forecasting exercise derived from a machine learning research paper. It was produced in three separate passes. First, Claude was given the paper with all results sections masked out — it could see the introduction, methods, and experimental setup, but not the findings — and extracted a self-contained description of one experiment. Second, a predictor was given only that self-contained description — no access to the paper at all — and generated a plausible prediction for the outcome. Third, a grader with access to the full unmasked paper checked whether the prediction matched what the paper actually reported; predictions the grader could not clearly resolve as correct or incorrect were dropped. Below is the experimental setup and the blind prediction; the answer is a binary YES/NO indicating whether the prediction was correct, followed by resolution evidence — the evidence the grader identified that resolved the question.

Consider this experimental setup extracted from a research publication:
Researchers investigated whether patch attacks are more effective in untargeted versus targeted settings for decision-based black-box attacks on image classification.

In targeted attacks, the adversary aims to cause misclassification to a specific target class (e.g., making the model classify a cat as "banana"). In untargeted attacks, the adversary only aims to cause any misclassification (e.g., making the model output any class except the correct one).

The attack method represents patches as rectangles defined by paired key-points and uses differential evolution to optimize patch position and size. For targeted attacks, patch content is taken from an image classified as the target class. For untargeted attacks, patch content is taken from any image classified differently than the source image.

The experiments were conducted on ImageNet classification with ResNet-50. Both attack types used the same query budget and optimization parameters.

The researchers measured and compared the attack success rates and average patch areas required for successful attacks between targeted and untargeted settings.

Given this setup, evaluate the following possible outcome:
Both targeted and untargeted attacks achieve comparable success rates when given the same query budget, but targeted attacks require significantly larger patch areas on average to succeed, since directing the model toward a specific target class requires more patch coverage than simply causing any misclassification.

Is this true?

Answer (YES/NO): YES